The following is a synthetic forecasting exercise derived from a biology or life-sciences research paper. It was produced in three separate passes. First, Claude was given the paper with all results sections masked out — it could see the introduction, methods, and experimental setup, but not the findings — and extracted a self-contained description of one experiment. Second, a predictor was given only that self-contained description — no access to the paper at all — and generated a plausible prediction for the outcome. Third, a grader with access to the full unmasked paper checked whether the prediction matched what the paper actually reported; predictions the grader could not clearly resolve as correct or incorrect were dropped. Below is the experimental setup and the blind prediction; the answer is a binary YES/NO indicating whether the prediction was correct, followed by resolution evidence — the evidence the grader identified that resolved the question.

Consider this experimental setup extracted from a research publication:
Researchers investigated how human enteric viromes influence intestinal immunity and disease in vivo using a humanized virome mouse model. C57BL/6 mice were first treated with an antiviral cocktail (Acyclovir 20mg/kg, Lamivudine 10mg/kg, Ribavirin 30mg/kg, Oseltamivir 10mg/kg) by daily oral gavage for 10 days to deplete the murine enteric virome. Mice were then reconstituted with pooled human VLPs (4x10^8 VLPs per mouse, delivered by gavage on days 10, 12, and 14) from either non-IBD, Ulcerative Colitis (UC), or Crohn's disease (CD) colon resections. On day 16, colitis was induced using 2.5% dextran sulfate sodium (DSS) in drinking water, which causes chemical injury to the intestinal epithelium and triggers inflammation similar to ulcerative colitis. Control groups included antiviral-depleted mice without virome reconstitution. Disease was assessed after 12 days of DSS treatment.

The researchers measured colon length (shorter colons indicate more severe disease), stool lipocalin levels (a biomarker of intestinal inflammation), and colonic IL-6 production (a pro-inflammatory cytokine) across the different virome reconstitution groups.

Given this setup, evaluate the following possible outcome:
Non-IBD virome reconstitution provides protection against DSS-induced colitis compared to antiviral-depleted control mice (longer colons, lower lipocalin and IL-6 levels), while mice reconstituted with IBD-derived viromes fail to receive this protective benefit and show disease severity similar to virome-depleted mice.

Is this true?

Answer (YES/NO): YES